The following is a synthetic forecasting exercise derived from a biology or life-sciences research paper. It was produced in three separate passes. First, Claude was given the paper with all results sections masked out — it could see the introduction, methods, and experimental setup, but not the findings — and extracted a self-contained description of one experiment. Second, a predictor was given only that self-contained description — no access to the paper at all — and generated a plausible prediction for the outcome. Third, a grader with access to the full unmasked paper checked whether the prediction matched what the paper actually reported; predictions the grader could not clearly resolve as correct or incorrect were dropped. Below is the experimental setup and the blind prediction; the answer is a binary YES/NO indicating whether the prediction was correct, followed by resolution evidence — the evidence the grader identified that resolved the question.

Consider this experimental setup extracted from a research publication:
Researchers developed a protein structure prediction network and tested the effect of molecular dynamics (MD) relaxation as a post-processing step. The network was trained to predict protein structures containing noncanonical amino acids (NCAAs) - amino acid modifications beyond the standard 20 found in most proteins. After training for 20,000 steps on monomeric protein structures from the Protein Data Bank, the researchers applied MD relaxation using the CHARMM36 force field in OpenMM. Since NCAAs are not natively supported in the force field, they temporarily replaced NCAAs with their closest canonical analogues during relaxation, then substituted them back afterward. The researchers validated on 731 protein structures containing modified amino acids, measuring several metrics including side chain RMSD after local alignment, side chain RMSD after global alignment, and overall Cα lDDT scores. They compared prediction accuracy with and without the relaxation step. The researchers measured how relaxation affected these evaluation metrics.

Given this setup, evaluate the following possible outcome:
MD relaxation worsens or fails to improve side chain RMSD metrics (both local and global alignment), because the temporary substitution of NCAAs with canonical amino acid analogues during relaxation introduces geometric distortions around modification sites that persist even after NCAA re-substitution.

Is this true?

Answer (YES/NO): NO